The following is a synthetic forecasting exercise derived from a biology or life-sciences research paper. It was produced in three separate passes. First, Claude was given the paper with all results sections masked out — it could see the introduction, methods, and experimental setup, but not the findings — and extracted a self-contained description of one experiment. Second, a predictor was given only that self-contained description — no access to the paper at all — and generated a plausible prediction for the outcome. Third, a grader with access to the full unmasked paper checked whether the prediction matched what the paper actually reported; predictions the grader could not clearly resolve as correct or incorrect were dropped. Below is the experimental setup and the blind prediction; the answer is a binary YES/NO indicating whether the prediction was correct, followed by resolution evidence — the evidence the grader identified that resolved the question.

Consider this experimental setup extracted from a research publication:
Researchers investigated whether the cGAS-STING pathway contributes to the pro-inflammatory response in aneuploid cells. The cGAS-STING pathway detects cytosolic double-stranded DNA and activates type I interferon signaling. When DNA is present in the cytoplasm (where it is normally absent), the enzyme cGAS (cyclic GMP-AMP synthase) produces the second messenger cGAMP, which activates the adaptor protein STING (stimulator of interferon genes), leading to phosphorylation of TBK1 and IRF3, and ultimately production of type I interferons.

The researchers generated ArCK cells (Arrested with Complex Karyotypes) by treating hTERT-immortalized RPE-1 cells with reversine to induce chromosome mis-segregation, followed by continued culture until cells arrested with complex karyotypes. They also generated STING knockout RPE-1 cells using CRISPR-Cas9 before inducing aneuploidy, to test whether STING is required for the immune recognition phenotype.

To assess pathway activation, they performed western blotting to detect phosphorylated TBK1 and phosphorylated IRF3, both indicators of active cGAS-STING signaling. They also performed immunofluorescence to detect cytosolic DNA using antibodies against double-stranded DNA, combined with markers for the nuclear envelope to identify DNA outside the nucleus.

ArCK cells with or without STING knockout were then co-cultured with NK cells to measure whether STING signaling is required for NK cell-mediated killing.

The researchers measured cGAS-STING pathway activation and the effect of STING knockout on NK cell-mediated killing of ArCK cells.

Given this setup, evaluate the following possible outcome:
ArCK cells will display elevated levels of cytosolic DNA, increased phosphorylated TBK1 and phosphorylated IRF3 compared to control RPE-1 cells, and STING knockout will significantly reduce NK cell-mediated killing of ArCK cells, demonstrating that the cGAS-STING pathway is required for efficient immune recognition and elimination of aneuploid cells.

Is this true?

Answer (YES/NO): NO